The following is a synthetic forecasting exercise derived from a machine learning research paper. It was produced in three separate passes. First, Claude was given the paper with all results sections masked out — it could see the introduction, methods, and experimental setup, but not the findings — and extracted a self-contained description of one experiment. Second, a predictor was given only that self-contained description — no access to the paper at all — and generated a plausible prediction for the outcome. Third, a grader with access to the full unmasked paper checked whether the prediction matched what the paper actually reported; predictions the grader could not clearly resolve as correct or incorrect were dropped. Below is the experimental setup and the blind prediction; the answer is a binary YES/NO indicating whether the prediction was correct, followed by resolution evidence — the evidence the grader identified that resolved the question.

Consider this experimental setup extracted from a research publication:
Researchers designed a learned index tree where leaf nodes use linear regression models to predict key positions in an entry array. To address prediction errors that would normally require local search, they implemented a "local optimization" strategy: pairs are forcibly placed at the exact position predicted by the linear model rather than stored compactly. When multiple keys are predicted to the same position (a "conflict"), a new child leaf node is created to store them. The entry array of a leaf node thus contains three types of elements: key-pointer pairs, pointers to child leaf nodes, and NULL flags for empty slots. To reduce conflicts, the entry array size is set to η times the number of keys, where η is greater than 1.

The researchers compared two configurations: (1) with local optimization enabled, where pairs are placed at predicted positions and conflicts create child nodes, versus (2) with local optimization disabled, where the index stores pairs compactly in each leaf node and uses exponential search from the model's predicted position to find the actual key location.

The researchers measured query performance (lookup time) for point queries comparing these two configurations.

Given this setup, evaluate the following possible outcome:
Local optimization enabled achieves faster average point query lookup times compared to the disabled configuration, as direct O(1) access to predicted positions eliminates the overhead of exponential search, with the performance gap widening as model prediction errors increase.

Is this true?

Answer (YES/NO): NO